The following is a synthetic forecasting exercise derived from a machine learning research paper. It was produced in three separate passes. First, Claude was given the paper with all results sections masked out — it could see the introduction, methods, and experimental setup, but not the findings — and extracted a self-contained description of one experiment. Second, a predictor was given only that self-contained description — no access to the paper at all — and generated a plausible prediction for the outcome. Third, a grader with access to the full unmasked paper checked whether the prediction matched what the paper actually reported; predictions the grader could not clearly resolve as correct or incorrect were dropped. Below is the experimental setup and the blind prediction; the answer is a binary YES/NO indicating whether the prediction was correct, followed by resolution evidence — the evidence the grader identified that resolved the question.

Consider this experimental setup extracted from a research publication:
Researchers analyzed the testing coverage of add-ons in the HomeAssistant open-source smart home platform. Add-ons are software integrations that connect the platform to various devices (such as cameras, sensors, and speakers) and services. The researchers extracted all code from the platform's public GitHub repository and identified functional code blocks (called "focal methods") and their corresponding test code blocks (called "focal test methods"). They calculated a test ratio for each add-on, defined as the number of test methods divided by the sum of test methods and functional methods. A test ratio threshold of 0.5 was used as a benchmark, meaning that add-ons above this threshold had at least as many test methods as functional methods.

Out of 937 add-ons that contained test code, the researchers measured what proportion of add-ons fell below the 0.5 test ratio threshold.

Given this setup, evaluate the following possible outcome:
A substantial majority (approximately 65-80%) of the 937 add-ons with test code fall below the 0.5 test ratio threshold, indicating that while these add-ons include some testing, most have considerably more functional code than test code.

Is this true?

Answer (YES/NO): YES